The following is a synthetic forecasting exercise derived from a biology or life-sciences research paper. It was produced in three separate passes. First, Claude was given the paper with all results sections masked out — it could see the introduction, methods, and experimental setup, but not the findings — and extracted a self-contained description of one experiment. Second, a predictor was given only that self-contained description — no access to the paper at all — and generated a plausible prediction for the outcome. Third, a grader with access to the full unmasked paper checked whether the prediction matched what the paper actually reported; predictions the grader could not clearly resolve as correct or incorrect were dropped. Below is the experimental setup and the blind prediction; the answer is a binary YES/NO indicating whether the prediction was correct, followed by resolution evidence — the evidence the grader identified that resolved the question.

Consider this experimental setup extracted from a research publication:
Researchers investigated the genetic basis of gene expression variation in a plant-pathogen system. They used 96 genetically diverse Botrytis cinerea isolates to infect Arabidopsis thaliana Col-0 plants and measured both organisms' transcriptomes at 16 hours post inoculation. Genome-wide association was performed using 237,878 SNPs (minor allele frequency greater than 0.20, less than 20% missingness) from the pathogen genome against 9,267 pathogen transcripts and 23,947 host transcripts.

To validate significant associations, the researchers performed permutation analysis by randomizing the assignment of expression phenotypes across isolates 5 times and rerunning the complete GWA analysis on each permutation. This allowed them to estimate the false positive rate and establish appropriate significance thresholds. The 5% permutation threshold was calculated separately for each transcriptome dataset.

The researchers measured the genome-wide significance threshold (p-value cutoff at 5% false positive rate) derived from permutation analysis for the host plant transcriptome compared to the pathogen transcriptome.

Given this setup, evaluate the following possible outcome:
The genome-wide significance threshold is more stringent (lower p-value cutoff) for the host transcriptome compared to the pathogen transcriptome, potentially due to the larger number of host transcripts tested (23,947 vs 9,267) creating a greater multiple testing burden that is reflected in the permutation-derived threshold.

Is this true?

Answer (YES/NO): NO